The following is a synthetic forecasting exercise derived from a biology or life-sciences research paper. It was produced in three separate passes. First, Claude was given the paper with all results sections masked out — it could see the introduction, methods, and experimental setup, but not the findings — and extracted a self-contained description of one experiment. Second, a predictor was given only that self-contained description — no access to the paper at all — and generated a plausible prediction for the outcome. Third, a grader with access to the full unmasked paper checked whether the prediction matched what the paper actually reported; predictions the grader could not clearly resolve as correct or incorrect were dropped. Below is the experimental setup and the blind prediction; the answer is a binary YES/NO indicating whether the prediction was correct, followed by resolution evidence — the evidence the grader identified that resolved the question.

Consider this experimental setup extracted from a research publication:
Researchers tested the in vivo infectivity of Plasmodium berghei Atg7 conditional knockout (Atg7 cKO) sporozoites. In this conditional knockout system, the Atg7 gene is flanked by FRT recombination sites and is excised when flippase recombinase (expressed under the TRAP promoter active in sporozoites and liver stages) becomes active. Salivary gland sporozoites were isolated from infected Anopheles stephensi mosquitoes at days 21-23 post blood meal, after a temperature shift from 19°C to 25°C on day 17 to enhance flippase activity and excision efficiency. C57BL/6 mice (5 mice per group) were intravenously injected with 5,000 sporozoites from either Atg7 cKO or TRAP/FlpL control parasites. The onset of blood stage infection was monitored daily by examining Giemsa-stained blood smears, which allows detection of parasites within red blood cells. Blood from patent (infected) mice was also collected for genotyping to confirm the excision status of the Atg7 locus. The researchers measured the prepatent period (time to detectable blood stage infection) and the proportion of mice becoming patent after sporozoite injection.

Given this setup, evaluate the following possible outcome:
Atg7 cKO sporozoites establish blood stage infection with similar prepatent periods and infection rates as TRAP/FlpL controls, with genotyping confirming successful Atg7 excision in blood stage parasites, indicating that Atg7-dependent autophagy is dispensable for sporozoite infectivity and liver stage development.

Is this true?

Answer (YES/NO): NO